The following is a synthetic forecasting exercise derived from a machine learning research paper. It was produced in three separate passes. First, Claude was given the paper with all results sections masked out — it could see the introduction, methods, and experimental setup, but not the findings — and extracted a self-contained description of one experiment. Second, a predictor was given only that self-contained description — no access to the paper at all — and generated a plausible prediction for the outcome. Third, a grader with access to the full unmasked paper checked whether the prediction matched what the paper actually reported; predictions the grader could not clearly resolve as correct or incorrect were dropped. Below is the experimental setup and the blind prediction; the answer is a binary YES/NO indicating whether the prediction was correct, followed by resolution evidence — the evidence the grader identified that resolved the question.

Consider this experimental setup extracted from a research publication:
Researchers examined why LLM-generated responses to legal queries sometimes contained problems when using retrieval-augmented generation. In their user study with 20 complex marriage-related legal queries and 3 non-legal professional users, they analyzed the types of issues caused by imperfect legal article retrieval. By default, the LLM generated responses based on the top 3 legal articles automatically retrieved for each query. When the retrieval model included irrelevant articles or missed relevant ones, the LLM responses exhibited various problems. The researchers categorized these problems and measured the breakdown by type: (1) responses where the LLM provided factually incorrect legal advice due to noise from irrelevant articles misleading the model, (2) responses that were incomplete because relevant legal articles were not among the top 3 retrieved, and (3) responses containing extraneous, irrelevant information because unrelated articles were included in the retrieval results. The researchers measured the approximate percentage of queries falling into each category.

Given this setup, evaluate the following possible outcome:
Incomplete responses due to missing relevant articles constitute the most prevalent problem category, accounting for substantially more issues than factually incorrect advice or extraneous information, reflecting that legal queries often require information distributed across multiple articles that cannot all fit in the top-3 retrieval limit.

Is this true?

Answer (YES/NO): NO